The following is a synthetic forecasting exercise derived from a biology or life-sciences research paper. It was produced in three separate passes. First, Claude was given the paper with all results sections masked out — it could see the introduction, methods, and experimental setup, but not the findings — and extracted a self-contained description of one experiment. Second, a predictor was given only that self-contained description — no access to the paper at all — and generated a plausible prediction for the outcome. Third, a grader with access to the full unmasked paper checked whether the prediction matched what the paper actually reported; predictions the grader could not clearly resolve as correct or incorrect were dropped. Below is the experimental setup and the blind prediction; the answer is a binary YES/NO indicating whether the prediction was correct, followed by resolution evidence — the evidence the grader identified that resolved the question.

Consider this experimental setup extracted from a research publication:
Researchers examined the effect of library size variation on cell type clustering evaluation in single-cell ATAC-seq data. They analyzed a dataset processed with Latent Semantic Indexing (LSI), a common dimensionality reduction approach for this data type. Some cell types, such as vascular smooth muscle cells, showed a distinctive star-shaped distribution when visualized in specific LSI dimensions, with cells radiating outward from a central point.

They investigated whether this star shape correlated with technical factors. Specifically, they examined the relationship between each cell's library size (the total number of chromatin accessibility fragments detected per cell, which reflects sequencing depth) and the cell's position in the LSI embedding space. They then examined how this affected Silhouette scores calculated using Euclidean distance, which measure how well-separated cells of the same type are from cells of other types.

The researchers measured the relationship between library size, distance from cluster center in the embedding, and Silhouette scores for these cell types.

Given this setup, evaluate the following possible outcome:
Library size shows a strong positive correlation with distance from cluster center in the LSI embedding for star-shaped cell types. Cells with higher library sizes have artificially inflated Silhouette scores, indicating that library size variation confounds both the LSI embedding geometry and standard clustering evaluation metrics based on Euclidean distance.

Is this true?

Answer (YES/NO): NO